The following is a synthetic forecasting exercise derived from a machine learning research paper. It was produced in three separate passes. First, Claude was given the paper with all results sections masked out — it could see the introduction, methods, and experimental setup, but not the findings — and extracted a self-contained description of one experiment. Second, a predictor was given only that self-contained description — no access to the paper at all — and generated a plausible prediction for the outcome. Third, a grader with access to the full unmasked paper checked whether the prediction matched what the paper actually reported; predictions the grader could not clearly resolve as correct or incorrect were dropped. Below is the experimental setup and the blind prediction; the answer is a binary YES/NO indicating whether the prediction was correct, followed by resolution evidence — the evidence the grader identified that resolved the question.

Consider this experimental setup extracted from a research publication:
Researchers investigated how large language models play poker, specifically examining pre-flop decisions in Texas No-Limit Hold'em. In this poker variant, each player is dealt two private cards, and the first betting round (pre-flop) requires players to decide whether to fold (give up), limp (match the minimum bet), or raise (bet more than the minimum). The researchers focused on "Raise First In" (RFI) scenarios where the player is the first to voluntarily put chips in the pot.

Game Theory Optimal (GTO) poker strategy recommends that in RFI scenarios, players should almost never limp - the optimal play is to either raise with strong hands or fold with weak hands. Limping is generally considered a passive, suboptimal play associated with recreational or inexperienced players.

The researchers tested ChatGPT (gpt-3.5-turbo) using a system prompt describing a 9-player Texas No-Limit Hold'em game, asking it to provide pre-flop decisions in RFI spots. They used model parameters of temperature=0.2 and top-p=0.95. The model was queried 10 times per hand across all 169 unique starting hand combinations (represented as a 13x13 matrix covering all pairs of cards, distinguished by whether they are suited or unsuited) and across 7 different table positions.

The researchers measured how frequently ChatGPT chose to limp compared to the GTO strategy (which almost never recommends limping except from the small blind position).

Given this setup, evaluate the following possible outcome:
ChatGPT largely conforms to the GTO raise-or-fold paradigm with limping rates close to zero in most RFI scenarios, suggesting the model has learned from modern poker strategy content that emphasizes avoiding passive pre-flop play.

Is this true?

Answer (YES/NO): NO